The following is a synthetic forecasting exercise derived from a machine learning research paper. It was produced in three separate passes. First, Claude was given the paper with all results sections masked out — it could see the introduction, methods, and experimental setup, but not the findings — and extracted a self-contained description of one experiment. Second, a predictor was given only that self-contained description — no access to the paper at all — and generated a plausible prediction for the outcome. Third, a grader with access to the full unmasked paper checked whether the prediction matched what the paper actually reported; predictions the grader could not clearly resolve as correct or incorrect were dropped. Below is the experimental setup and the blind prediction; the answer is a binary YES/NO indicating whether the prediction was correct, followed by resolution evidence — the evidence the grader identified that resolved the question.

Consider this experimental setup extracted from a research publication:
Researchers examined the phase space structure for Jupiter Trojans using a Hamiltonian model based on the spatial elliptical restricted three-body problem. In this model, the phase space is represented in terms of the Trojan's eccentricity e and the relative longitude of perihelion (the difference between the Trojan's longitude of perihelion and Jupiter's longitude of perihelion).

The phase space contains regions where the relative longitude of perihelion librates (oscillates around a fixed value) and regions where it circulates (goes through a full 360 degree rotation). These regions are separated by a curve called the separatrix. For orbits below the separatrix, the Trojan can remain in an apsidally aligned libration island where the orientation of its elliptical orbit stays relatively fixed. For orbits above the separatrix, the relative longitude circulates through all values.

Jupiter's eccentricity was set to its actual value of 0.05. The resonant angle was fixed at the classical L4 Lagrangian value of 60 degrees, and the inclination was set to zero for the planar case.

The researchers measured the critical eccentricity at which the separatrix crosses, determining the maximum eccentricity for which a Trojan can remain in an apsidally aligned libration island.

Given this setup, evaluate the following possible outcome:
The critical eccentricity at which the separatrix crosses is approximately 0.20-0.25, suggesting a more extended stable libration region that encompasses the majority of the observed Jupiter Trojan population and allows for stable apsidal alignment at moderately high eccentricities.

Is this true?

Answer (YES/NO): NO